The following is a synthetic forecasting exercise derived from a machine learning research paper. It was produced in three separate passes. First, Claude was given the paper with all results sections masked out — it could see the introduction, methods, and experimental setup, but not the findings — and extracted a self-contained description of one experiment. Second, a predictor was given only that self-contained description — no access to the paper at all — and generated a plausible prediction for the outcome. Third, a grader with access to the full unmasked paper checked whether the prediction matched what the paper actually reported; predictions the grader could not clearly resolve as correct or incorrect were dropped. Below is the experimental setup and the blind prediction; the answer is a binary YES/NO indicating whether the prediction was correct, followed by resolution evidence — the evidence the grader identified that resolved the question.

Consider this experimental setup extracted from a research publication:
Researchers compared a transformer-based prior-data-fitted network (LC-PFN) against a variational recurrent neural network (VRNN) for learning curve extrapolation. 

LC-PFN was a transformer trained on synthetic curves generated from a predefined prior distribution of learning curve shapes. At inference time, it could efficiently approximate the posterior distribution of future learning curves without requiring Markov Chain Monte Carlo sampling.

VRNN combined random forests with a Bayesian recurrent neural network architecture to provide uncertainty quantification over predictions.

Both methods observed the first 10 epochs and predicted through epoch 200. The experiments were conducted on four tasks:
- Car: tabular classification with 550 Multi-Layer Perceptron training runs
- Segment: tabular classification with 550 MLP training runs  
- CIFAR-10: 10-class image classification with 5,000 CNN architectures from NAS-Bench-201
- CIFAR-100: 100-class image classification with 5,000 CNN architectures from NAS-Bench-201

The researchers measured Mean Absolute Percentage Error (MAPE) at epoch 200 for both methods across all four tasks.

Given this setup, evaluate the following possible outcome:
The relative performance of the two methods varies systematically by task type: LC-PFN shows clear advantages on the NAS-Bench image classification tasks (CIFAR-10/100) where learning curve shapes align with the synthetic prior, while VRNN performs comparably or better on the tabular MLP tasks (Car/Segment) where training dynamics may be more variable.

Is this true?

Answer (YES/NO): NO